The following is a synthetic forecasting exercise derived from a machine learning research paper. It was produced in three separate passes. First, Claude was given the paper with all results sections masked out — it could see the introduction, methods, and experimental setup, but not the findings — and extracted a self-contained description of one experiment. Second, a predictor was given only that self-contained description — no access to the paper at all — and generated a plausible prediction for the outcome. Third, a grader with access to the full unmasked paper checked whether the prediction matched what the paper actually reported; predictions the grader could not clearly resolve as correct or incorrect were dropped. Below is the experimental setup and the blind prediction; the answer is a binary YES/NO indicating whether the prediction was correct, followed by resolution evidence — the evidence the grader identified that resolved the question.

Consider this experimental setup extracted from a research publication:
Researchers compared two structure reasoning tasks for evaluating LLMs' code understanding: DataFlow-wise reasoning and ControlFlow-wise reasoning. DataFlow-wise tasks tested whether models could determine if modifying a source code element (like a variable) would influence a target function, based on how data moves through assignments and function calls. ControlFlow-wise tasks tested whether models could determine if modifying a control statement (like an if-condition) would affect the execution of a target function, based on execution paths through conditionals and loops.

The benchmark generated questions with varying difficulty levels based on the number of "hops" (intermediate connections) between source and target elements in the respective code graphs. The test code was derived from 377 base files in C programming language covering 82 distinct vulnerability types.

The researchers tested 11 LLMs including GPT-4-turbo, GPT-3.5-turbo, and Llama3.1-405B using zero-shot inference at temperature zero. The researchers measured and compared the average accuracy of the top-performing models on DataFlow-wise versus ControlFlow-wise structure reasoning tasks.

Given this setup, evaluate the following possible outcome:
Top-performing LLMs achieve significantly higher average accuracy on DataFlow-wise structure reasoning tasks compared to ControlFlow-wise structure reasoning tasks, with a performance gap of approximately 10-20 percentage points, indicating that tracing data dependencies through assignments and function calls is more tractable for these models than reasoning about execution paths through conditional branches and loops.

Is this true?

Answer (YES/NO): NO